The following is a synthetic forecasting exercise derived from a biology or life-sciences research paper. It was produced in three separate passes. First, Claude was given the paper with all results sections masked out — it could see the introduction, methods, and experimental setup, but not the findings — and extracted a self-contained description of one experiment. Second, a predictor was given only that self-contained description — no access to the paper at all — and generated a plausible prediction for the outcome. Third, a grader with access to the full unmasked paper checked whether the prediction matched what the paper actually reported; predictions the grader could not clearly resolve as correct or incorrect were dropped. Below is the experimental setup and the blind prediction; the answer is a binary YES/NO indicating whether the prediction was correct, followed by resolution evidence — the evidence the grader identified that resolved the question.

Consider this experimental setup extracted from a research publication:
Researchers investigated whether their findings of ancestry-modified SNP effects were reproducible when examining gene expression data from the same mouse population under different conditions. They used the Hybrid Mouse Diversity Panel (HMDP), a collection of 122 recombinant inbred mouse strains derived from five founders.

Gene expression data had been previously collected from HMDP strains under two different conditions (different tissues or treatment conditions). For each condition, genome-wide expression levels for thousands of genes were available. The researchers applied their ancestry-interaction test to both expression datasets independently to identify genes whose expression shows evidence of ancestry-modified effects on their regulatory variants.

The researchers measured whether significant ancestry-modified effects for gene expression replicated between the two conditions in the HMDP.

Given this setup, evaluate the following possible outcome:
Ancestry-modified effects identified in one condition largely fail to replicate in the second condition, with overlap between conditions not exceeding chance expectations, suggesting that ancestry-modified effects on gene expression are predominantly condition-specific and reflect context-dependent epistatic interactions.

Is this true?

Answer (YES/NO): NO